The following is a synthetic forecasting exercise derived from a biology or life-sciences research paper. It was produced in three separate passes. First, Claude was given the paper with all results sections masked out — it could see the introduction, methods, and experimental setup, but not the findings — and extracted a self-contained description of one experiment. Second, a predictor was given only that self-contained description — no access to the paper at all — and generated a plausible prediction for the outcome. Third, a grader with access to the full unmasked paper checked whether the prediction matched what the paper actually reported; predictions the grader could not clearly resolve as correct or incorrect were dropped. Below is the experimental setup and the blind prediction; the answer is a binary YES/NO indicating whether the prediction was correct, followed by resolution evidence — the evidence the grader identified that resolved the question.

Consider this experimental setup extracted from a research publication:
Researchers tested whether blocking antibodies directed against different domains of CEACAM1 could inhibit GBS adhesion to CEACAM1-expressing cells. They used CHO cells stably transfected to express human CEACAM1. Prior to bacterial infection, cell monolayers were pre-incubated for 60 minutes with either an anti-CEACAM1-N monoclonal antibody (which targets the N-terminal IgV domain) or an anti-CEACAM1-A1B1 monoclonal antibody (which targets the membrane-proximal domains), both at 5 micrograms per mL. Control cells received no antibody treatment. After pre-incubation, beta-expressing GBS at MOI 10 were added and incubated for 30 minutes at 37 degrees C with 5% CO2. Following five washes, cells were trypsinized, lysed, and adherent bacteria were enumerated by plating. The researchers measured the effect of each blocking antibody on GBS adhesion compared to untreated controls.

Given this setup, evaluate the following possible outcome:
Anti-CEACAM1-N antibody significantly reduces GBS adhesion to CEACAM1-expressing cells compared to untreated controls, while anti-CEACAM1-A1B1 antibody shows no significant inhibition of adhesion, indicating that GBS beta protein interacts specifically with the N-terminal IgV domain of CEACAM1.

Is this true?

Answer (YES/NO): YES